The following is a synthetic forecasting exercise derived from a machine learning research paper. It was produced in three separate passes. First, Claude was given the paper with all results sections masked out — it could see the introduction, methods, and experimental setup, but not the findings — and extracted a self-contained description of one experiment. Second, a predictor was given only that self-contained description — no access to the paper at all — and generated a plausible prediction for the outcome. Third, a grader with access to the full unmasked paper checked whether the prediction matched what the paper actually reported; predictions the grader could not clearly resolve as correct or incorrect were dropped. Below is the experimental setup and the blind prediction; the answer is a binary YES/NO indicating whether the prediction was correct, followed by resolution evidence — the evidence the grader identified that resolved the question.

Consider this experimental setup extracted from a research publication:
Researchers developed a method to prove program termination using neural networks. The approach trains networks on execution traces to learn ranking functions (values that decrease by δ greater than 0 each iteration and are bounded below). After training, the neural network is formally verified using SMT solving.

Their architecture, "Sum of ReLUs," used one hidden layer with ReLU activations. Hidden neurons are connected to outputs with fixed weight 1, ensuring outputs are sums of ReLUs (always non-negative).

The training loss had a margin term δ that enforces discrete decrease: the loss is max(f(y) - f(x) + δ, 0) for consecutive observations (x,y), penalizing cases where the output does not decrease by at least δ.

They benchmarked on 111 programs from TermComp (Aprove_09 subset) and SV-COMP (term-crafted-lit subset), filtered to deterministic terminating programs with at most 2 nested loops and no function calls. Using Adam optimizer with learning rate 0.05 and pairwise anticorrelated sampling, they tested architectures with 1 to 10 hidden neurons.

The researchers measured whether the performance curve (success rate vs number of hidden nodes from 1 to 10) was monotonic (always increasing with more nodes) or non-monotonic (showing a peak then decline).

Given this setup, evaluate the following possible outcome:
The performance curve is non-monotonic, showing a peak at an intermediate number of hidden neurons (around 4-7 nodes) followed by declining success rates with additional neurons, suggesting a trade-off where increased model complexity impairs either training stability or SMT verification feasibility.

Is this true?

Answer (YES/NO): NO